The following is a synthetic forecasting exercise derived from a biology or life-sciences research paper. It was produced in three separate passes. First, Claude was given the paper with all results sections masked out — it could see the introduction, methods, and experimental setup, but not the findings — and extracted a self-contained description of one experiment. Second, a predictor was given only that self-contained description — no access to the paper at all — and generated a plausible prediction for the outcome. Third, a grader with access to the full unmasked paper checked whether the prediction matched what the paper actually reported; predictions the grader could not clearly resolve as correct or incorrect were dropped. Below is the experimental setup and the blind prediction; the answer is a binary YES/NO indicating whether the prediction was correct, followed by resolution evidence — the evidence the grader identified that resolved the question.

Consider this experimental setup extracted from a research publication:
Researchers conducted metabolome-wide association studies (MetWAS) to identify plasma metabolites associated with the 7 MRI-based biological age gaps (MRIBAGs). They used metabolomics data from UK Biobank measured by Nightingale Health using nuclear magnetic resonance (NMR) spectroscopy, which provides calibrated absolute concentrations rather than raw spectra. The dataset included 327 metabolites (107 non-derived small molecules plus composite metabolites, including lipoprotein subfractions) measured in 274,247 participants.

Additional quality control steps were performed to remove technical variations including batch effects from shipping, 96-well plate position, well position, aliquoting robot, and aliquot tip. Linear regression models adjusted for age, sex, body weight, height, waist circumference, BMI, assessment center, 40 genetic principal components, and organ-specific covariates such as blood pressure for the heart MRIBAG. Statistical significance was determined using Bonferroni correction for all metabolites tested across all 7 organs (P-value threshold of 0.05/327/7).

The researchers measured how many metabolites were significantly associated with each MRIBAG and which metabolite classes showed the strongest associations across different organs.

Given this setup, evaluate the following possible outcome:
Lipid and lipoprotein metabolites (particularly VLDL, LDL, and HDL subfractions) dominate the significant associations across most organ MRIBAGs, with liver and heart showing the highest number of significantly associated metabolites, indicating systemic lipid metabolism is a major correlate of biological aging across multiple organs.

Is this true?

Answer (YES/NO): NO